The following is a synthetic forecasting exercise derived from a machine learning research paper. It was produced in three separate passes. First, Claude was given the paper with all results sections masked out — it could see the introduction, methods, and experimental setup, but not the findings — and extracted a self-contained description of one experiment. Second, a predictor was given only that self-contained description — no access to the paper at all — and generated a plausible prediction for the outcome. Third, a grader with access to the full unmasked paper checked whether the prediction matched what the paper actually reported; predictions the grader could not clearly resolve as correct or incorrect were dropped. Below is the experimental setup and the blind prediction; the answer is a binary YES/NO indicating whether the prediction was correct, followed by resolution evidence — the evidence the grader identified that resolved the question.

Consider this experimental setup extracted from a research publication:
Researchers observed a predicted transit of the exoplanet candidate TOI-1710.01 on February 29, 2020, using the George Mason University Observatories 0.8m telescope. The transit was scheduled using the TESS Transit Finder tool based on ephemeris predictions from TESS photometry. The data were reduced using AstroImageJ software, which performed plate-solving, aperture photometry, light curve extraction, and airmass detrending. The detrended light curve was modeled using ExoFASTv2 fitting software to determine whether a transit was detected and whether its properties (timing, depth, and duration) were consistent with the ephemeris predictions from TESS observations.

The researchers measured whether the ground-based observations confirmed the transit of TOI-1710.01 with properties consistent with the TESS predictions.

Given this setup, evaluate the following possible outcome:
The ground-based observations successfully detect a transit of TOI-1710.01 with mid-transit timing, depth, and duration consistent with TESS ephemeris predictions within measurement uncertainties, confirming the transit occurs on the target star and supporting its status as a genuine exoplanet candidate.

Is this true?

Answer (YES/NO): YES